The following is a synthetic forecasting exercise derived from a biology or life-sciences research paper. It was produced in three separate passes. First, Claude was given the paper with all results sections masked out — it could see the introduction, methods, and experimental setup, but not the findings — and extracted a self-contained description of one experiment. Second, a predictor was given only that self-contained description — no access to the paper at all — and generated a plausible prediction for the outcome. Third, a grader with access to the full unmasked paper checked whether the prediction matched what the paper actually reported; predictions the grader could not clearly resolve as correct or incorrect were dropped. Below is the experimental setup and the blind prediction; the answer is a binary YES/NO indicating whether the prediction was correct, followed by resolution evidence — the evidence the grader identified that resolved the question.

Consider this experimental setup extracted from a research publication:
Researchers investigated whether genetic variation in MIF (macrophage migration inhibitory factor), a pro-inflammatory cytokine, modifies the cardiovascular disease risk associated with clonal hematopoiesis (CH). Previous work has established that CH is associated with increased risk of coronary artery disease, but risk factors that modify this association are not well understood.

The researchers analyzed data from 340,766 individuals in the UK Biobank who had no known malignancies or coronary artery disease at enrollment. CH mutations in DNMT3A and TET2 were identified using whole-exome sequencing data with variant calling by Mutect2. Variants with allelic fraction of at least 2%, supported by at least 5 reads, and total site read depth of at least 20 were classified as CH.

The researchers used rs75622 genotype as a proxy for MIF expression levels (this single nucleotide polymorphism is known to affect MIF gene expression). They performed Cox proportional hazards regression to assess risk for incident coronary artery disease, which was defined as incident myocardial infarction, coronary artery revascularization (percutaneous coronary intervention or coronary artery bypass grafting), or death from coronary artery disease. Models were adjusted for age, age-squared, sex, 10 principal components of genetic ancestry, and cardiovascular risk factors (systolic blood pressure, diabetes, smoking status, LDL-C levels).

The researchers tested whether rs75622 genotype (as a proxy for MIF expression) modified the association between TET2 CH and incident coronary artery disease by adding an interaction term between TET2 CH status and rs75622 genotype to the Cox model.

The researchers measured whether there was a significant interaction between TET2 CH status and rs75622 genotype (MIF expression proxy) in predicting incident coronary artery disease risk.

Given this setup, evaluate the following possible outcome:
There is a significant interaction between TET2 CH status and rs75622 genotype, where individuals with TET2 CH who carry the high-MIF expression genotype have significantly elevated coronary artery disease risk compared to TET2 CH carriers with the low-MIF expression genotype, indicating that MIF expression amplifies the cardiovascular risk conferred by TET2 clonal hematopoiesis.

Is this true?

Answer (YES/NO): YES